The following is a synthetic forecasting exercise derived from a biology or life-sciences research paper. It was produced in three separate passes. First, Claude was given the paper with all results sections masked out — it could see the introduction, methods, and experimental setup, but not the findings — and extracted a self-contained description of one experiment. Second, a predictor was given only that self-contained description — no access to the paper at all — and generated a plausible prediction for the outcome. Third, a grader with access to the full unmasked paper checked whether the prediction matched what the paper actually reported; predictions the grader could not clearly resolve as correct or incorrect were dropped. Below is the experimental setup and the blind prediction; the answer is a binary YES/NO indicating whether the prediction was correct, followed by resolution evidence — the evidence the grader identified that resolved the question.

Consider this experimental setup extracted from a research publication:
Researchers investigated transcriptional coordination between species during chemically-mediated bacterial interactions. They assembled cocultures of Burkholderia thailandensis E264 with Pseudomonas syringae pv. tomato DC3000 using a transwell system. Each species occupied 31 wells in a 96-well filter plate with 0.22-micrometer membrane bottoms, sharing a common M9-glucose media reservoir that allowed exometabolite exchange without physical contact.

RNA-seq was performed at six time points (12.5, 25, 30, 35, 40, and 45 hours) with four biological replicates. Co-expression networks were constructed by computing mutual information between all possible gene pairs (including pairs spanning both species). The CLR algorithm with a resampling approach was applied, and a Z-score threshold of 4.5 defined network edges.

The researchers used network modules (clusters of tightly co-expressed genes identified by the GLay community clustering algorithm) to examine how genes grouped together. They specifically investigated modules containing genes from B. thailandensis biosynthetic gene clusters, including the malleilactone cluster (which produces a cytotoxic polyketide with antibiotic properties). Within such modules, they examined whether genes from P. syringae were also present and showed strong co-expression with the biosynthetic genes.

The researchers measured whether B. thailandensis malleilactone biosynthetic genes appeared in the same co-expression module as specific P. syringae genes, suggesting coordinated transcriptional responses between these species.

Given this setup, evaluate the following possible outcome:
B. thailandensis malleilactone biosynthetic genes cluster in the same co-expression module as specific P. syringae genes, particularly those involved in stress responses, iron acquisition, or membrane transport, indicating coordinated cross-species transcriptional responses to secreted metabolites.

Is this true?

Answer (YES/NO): YES